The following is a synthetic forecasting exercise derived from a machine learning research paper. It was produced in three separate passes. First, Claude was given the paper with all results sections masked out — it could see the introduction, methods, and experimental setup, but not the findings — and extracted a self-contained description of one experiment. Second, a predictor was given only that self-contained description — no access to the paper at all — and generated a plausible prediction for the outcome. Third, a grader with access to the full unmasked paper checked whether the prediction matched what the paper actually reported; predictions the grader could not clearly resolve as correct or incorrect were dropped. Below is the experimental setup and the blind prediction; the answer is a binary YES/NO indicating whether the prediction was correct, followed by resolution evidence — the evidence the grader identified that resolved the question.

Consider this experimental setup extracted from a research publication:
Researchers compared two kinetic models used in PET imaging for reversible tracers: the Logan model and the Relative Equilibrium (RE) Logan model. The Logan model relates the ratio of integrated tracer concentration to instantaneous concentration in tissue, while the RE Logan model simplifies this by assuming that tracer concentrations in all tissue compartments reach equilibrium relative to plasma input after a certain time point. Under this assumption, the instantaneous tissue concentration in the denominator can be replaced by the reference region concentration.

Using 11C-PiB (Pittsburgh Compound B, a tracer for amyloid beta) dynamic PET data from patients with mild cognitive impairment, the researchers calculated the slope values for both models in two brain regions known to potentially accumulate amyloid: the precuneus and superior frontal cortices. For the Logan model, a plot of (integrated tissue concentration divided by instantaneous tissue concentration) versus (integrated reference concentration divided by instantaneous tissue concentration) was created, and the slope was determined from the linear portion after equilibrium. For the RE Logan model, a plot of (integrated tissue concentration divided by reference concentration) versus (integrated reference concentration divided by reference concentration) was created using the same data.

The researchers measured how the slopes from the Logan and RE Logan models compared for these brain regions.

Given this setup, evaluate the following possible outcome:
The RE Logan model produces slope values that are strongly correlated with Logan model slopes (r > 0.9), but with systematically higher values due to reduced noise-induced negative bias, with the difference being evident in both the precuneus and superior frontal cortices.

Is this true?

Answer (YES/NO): NO